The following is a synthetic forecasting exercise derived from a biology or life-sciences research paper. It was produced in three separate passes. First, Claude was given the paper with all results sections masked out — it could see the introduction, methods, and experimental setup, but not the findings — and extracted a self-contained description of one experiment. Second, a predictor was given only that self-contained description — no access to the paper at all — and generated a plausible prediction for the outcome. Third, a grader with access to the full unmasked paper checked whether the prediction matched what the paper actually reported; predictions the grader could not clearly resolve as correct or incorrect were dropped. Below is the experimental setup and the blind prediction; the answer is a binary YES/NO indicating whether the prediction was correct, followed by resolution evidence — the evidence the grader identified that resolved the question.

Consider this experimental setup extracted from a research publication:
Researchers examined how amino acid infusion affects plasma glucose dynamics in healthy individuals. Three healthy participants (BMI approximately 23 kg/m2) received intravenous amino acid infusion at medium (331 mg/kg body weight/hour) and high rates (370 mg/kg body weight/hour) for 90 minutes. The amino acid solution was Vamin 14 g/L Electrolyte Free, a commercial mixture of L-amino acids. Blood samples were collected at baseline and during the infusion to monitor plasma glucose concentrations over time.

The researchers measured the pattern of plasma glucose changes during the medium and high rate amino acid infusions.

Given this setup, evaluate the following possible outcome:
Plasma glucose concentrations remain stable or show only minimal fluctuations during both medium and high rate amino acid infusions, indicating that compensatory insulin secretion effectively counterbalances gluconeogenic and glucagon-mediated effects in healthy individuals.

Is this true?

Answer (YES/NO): NO